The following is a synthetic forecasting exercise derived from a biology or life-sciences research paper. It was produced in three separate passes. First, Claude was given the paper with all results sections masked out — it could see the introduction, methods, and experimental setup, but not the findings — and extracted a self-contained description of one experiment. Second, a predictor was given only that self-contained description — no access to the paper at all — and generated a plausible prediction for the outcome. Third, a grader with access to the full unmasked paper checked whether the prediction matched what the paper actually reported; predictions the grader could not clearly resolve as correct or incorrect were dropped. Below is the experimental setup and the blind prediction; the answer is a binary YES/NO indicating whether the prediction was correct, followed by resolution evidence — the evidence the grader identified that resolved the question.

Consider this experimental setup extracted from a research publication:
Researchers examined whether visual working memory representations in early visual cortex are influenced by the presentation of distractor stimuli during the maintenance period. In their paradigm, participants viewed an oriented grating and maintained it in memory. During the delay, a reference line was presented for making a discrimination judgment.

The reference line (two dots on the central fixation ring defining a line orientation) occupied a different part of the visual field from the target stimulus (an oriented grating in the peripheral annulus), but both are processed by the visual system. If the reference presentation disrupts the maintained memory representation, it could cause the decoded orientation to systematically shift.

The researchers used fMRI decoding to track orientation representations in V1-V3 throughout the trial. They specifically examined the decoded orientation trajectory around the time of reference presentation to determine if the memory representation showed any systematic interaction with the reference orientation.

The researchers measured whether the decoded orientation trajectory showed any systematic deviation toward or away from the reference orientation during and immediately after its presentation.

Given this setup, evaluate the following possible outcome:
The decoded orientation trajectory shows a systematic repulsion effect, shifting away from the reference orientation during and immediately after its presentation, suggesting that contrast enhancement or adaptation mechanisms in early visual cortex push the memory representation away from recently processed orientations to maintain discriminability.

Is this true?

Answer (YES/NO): NO